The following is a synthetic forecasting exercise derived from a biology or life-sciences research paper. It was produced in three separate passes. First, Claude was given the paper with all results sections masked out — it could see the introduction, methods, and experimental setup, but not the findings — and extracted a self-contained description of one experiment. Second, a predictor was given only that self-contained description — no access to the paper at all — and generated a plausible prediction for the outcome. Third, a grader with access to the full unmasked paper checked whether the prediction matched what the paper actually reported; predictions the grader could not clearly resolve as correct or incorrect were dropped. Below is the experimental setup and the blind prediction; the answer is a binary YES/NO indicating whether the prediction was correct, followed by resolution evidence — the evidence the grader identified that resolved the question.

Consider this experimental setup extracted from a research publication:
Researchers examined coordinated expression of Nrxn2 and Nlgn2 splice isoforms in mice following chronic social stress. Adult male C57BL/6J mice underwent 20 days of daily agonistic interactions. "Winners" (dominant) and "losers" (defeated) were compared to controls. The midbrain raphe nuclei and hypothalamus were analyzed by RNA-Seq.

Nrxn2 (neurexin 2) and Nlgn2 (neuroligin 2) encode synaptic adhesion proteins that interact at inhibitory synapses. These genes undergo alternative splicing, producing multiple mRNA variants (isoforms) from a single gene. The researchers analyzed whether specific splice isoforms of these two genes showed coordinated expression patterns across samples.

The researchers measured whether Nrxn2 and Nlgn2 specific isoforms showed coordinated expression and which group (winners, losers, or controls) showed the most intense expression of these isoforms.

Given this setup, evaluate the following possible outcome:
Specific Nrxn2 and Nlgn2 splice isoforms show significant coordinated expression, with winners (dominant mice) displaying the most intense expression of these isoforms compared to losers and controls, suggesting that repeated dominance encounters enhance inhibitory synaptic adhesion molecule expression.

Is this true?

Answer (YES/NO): NO